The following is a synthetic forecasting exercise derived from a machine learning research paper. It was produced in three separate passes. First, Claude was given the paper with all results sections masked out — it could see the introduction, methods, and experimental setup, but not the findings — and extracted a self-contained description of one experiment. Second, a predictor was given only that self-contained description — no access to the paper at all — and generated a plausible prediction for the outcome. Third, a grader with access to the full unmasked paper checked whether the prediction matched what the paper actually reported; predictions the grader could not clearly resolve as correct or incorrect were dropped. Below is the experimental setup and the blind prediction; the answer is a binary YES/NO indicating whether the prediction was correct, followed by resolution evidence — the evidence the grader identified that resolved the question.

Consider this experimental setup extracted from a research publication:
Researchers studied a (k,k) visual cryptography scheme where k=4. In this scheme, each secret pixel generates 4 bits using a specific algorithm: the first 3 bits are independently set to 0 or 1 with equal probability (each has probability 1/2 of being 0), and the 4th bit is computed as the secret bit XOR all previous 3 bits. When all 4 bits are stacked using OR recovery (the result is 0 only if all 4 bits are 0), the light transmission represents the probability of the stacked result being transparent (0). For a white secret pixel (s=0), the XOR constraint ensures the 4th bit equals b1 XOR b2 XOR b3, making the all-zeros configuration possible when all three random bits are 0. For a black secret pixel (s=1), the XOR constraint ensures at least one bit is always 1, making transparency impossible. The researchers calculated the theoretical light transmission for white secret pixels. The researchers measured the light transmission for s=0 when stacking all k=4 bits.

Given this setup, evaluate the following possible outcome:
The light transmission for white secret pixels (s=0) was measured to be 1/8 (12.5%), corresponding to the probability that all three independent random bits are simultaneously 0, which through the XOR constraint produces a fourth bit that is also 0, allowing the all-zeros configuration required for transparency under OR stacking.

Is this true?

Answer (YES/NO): YES